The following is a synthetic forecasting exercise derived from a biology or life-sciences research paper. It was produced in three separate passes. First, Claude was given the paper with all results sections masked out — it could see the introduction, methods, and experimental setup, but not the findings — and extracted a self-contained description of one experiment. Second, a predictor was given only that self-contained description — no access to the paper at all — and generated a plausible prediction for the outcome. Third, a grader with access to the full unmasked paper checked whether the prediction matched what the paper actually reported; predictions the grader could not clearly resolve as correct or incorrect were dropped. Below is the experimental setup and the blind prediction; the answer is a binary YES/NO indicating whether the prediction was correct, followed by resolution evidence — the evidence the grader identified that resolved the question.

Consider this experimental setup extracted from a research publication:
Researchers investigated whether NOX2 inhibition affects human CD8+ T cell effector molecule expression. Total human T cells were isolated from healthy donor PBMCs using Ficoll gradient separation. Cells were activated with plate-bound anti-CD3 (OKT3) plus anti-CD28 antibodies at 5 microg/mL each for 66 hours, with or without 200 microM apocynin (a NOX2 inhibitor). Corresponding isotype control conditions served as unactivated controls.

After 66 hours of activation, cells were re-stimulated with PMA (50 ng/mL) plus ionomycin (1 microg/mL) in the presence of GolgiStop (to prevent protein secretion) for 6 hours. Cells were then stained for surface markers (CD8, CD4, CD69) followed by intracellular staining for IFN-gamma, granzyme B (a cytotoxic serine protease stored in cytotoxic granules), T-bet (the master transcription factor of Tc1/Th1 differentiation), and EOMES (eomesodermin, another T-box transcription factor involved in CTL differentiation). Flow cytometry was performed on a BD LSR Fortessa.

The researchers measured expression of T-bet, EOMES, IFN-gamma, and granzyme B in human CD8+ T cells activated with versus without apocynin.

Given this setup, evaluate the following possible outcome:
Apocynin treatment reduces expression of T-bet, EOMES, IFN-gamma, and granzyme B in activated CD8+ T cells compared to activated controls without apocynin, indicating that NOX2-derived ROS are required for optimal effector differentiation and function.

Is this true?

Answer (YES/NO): NO